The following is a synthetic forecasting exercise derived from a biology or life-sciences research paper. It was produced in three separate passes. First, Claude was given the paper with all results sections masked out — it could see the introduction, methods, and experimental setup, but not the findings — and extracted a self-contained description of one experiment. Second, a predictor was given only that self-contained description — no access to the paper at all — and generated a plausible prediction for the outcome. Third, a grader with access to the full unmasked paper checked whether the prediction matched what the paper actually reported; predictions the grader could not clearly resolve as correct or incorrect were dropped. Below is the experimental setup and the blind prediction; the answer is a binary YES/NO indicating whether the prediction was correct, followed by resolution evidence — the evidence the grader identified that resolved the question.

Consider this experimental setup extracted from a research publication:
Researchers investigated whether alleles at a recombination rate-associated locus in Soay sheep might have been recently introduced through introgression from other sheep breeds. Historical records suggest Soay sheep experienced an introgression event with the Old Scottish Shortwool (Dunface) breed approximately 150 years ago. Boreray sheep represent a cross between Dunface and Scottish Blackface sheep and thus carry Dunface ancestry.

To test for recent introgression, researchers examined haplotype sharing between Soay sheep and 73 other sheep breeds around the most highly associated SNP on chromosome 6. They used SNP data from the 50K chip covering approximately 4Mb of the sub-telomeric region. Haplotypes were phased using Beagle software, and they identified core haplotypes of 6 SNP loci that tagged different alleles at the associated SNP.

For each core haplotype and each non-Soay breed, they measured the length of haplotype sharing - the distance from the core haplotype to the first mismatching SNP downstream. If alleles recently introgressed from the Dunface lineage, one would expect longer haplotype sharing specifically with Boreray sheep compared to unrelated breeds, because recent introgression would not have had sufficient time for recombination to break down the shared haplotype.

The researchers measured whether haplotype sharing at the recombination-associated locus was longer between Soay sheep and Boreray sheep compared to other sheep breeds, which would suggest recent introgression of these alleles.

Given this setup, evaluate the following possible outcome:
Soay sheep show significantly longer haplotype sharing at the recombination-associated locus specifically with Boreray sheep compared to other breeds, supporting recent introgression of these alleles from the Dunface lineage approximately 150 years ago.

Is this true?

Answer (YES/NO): NO